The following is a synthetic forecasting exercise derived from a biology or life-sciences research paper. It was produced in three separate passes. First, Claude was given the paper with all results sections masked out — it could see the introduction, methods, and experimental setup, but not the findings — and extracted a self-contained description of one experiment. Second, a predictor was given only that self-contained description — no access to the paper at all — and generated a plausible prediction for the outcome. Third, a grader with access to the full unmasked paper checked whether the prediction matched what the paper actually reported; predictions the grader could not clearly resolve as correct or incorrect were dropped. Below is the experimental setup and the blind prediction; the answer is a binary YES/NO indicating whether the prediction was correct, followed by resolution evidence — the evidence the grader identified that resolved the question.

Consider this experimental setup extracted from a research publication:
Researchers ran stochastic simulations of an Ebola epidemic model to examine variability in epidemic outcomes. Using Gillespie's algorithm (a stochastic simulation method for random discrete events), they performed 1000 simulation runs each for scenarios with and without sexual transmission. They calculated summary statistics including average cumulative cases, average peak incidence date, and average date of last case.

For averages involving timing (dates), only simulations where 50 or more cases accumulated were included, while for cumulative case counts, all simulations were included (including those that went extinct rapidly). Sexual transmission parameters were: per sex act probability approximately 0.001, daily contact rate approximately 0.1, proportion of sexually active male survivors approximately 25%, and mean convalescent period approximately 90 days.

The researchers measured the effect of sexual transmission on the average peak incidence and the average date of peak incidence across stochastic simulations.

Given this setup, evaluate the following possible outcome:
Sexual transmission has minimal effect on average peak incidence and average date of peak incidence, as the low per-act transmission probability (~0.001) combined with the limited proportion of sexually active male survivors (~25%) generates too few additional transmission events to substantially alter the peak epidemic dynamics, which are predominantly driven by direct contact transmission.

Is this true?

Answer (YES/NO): YES